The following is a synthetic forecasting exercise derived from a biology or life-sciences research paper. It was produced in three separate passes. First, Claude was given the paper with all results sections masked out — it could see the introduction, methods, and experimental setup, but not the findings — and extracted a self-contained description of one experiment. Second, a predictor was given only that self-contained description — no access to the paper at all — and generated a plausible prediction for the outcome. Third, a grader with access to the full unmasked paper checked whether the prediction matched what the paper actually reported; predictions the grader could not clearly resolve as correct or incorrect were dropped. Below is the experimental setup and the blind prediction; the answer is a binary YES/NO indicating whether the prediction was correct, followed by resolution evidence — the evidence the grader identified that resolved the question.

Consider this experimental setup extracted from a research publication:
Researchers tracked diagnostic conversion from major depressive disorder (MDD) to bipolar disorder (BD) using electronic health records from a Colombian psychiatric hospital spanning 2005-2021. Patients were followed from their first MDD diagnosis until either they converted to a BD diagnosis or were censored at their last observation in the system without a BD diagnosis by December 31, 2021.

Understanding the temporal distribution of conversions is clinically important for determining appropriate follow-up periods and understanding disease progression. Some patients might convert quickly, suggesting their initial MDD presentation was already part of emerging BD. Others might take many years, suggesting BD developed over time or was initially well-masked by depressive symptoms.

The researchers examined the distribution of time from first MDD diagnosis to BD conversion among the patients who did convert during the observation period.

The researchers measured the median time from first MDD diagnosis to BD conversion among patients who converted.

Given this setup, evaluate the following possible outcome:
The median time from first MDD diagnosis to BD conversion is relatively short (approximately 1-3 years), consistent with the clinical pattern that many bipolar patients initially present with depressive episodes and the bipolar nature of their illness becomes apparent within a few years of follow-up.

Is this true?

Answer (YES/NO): YES